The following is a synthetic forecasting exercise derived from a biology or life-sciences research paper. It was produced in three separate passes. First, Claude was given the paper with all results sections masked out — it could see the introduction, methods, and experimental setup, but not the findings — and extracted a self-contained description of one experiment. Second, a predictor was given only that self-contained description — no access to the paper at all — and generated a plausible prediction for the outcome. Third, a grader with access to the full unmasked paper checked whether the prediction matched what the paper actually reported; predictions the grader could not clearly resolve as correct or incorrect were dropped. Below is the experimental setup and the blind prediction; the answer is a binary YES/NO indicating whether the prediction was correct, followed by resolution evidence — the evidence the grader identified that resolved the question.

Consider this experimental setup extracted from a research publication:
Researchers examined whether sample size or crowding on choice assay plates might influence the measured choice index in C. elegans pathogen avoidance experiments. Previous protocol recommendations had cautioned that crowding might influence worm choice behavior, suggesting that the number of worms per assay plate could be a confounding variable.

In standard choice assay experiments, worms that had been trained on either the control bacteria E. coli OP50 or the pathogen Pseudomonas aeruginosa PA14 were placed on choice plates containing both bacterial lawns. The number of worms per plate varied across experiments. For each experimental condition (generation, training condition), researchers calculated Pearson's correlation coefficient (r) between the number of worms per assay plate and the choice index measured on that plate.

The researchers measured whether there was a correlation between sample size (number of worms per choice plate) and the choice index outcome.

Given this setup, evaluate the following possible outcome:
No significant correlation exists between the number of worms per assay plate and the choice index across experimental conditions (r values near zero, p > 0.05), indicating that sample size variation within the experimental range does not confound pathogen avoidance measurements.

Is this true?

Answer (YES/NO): YES